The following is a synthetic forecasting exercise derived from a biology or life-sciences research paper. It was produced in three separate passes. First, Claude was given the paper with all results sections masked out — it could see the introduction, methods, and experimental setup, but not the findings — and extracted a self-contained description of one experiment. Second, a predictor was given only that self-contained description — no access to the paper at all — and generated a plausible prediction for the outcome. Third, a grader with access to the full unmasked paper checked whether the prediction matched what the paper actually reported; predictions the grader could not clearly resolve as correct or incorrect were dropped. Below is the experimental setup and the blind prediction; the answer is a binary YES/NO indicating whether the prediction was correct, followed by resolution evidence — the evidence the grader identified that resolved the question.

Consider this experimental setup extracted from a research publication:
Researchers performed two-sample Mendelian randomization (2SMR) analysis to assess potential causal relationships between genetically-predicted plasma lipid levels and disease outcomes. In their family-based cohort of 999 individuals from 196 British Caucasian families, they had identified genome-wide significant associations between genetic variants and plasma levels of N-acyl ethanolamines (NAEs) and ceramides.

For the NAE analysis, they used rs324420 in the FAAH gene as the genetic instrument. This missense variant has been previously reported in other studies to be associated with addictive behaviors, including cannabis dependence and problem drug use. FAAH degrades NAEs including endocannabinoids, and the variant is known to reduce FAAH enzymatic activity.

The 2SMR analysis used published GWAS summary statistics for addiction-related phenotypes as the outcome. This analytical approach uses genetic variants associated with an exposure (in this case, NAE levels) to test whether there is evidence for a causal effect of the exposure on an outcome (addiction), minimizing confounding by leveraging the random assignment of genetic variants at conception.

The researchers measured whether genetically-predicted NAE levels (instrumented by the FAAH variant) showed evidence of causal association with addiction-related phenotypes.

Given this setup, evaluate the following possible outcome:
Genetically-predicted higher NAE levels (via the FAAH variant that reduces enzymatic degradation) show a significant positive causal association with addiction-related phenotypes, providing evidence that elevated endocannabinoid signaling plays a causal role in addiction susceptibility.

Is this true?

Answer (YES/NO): NO